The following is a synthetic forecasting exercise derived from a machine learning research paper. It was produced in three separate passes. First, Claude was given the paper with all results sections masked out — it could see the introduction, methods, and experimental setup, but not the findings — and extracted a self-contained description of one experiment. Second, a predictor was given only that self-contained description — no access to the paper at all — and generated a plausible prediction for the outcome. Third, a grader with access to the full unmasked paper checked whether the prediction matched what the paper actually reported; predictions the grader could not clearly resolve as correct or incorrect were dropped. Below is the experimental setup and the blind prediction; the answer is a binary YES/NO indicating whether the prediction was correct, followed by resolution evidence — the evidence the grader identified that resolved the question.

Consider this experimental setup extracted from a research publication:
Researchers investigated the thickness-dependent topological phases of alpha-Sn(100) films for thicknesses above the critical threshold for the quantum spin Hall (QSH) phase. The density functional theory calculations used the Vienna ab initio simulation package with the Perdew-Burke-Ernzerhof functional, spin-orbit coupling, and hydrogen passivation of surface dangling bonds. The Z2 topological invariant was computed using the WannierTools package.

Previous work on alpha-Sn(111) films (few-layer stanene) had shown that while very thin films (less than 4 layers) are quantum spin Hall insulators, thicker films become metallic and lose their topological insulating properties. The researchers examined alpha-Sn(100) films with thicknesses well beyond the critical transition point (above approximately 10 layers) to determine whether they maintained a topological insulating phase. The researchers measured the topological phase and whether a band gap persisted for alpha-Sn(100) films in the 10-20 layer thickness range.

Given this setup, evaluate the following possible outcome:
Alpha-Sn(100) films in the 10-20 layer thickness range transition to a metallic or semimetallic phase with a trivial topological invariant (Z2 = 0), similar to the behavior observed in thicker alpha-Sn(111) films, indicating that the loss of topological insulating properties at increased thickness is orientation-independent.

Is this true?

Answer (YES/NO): NO